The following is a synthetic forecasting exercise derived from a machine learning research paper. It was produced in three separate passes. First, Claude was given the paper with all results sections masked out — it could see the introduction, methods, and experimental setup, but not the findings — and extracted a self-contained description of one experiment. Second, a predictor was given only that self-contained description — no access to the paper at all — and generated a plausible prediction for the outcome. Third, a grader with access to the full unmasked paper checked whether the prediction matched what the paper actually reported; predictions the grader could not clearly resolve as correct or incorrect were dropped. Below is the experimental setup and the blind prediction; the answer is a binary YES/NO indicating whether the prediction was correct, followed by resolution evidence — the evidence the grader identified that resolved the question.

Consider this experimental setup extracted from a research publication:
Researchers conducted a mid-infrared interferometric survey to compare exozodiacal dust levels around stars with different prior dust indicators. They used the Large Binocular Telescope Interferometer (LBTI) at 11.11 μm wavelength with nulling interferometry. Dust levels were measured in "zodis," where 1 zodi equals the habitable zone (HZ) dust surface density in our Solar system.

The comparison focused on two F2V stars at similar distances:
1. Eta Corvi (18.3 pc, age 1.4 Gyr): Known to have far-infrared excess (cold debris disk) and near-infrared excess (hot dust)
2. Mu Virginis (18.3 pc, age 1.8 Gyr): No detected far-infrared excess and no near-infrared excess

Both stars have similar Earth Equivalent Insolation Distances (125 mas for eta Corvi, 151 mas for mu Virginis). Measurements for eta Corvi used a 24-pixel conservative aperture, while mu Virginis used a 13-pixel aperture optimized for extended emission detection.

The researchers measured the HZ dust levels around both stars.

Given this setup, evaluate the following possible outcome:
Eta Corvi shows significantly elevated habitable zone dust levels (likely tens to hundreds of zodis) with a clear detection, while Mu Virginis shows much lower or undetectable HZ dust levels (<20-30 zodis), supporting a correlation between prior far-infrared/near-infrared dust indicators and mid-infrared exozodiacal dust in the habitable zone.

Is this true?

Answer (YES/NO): NO